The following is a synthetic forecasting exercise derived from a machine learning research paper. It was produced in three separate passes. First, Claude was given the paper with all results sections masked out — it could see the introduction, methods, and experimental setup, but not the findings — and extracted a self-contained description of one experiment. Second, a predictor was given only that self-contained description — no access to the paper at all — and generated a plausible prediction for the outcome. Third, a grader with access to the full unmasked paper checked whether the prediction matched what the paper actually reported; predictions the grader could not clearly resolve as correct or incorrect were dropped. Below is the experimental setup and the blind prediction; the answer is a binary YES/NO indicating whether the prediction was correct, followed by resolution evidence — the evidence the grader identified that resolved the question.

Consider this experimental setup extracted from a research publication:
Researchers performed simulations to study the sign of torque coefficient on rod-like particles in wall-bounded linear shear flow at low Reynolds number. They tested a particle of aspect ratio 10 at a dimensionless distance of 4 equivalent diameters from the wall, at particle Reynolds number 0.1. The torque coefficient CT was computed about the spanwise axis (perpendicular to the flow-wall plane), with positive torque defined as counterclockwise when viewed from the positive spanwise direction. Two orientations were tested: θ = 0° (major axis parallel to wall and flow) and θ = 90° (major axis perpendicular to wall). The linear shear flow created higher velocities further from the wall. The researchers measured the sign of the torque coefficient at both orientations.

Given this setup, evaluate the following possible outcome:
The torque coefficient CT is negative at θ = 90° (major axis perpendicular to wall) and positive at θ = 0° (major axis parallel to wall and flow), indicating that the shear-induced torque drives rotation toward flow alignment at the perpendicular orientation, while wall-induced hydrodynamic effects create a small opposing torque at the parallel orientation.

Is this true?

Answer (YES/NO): NO